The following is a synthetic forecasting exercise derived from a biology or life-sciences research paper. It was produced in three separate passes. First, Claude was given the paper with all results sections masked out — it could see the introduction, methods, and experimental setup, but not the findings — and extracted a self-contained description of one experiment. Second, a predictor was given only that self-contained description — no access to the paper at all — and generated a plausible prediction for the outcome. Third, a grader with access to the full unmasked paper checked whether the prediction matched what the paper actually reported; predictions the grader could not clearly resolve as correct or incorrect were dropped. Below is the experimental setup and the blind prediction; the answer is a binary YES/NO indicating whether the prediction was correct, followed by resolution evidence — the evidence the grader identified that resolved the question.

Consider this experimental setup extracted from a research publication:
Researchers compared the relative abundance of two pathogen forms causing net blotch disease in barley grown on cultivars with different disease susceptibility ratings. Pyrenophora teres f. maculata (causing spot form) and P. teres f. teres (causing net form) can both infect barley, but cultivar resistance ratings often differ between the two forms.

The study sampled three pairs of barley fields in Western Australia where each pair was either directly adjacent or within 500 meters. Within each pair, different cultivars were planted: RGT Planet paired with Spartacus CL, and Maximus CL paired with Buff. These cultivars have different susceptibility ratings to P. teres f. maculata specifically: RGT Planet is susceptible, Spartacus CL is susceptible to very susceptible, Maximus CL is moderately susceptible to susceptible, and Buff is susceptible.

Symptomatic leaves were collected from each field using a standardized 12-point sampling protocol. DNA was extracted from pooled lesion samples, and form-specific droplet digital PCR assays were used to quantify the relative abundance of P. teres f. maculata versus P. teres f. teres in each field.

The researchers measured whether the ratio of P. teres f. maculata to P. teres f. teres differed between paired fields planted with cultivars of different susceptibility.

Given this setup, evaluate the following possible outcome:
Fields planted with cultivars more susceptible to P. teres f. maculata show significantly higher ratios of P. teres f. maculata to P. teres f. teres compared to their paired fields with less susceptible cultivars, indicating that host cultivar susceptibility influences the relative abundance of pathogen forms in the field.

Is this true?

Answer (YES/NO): NO